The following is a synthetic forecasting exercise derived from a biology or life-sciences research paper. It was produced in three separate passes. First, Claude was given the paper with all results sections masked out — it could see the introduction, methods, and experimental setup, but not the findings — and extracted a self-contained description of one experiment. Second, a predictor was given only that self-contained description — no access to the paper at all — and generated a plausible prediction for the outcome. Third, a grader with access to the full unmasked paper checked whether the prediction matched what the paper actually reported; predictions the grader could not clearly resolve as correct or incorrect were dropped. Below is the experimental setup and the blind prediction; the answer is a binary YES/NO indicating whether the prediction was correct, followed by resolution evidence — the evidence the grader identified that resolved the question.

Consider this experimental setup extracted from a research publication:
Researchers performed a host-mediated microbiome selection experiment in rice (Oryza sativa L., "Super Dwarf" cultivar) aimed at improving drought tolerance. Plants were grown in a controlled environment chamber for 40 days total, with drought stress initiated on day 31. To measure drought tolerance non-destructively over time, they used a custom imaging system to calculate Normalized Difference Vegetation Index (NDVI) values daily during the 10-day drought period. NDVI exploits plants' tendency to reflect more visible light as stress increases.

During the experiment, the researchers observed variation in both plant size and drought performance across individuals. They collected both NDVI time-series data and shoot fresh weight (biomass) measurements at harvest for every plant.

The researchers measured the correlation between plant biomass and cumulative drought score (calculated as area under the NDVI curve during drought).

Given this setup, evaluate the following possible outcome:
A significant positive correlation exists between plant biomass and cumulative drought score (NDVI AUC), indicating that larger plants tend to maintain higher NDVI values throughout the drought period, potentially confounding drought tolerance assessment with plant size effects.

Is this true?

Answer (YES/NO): NO